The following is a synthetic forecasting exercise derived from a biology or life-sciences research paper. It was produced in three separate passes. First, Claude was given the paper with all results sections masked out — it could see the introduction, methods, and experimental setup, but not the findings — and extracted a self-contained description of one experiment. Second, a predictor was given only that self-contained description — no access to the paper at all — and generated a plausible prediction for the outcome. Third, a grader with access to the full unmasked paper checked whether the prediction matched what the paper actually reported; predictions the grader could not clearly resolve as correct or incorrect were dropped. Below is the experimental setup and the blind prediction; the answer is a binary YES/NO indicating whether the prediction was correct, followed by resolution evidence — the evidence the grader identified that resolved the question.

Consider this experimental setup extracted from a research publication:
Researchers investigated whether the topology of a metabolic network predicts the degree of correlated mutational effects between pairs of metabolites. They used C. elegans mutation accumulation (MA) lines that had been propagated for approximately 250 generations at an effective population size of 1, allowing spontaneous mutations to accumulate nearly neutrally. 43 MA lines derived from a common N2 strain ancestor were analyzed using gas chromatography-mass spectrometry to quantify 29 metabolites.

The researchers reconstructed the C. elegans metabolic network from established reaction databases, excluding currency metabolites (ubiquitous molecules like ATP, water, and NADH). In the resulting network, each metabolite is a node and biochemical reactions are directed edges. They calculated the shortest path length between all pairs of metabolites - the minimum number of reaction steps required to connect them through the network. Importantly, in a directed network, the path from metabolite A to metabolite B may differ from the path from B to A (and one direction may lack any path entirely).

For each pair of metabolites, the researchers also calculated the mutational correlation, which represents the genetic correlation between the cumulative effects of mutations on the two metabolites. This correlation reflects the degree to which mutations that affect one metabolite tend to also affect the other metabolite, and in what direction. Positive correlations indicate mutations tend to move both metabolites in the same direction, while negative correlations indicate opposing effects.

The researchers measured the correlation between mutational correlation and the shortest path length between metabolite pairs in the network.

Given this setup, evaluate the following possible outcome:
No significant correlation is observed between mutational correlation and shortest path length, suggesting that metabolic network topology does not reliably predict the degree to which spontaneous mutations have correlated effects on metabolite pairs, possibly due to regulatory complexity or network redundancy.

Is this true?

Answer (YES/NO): NO